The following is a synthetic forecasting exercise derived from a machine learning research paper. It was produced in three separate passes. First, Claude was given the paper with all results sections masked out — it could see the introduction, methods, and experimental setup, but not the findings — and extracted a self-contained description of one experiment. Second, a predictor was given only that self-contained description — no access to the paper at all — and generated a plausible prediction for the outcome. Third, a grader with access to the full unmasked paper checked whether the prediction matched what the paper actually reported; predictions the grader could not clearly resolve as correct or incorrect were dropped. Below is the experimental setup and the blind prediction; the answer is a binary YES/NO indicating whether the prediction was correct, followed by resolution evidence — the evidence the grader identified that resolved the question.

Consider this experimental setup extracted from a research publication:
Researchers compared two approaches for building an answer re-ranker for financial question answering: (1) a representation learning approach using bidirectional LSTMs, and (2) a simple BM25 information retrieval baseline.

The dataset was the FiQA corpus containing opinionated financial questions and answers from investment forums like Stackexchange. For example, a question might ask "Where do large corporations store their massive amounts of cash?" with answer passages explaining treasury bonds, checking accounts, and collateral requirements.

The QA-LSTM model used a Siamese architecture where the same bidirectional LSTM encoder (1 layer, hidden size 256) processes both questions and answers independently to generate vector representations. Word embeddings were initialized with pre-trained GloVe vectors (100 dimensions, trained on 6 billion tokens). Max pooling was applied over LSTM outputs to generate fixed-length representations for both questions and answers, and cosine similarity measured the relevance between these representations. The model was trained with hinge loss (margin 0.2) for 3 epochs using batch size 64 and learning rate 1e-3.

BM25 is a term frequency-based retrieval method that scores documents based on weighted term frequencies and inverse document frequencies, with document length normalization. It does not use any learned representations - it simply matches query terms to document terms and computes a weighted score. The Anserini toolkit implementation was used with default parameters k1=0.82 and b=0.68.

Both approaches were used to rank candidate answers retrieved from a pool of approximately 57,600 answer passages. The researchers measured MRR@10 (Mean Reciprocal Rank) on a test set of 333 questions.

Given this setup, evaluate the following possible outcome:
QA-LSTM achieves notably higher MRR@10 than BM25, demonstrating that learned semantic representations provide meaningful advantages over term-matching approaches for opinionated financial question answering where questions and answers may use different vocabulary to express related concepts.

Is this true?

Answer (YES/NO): NO